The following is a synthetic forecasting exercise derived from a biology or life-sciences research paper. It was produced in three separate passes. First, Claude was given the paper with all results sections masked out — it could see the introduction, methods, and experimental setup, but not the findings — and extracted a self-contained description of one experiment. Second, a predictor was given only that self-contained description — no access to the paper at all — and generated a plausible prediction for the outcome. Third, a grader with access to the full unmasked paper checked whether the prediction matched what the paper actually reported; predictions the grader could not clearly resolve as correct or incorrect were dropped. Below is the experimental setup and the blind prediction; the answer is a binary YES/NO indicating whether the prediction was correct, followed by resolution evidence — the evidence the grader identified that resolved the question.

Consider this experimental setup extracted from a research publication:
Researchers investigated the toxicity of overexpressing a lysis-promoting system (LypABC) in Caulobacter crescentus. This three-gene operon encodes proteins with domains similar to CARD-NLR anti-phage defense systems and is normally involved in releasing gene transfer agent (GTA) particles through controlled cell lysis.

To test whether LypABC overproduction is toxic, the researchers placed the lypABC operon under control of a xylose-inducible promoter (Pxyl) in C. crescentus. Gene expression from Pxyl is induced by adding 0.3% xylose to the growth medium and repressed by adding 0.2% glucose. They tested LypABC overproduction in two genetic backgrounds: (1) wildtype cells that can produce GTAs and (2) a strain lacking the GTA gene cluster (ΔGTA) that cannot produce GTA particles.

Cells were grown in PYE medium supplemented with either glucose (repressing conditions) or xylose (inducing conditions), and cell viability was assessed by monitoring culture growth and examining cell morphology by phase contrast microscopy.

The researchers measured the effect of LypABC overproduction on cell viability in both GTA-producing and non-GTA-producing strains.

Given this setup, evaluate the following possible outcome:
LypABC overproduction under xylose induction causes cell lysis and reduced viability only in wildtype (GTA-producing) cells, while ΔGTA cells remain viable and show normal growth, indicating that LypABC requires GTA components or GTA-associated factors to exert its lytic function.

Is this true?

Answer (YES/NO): NO